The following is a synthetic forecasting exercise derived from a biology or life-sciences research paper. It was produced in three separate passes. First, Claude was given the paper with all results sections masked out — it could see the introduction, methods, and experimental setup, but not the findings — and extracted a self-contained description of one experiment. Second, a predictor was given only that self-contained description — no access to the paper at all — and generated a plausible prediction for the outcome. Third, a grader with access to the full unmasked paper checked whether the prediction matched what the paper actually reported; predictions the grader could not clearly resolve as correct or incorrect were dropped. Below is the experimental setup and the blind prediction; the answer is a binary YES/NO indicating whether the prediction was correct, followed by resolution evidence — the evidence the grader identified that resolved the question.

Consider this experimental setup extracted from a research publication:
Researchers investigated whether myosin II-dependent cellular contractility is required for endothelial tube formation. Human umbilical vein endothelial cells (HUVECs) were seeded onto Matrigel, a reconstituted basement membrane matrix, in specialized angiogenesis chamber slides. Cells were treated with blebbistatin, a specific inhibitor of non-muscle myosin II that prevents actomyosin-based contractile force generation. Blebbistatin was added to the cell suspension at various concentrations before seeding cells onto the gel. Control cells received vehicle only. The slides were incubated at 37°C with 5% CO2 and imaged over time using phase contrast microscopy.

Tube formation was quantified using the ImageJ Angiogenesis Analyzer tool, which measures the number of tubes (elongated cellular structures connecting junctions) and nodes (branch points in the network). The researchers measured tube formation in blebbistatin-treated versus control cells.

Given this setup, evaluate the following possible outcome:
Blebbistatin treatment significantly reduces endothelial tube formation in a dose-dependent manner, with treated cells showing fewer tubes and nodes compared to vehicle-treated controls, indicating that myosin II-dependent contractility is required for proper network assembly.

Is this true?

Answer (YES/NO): NO